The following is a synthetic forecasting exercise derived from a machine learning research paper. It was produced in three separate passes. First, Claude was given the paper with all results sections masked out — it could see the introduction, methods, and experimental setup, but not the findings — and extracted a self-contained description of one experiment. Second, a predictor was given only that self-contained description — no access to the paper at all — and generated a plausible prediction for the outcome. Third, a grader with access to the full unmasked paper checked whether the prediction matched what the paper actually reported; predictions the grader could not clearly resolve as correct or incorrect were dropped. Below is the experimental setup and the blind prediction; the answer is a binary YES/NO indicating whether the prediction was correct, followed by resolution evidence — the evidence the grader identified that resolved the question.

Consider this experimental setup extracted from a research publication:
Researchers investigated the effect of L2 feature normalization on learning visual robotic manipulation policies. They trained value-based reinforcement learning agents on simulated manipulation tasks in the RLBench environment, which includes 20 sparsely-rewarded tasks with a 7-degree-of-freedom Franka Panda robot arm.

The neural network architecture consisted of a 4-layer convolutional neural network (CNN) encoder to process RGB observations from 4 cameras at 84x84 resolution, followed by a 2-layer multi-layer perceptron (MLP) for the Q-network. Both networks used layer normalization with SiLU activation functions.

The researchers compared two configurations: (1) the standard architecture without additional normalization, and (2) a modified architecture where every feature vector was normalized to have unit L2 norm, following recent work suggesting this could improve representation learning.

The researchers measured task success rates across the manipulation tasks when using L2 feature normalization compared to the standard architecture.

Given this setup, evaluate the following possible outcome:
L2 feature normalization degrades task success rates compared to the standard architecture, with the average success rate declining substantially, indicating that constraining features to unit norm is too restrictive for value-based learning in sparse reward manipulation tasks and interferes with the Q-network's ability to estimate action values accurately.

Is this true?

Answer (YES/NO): YES